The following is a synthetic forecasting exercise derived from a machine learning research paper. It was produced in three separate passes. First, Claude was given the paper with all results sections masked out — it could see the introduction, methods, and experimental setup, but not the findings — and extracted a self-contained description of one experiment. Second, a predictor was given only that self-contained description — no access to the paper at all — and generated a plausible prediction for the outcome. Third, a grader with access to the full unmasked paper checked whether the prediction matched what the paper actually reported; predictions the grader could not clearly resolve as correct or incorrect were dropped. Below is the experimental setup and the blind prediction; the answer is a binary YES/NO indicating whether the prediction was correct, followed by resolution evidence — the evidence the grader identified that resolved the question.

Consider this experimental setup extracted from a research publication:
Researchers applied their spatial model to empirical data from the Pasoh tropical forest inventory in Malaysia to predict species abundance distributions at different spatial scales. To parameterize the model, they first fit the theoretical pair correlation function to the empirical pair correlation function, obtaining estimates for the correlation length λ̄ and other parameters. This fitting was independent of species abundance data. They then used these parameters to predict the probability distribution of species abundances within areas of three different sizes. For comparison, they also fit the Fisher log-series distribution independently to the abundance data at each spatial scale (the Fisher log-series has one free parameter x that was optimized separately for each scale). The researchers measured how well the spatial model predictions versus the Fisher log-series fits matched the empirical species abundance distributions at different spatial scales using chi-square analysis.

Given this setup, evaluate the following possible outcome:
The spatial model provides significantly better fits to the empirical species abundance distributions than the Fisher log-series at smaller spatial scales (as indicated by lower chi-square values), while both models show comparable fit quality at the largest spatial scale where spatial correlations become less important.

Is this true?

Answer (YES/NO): NO